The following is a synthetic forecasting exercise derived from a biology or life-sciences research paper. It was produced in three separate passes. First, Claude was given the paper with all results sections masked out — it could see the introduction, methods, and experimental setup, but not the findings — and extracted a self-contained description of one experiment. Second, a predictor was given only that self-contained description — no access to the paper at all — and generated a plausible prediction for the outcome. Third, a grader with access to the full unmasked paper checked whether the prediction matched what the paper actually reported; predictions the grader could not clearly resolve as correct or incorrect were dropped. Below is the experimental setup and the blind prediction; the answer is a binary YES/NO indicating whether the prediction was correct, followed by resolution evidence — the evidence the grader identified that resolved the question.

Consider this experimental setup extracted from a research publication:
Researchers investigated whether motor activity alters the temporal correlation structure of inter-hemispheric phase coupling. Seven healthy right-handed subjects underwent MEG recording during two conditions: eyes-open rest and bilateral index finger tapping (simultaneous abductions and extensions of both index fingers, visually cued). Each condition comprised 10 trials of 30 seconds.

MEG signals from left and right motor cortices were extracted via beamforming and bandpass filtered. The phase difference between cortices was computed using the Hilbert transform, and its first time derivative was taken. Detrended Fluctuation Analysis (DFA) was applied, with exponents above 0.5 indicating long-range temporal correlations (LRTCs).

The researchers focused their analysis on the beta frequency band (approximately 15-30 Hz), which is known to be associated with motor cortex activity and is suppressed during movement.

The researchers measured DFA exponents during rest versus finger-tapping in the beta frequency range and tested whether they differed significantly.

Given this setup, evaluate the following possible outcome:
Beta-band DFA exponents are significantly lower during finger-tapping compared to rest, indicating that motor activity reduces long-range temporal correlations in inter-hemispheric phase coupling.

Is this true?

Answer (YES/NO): YES